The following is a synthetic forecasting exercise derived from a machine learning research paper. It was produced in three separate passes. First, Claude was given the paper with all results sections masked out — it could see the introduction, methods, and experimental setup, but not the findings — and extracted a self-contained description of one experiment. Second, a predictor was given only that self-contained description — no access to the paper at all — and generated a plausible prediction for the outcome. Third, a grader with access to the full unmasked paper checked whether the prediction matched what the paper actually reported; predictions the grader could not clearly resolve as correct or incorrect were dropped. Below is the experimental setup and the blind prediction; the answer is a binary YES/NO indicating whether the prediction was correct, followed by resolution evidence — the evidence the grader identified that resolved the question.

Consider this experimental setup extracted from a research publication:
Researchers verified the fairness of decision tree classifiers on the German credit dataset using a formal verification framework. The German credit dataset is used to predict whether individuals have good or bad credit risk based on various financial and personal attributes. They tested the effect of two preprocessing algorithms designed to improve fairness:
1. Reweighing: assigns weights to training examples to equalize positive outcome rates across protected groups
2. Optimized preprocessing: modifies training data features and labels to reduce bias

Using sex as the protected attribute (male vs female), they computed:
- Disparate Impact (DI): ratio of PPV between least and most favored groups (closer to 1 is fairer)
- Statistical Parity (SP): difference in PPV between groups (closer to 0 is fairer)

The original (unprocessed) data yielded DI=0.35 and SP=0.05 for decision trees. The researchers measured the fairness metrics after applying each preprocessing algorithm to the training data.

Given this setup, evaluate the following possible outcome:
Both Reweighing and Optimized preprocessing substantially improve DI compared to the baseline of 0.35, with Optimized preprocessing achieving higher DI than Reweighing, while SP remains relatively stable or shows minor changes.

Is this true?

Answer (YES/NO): NO